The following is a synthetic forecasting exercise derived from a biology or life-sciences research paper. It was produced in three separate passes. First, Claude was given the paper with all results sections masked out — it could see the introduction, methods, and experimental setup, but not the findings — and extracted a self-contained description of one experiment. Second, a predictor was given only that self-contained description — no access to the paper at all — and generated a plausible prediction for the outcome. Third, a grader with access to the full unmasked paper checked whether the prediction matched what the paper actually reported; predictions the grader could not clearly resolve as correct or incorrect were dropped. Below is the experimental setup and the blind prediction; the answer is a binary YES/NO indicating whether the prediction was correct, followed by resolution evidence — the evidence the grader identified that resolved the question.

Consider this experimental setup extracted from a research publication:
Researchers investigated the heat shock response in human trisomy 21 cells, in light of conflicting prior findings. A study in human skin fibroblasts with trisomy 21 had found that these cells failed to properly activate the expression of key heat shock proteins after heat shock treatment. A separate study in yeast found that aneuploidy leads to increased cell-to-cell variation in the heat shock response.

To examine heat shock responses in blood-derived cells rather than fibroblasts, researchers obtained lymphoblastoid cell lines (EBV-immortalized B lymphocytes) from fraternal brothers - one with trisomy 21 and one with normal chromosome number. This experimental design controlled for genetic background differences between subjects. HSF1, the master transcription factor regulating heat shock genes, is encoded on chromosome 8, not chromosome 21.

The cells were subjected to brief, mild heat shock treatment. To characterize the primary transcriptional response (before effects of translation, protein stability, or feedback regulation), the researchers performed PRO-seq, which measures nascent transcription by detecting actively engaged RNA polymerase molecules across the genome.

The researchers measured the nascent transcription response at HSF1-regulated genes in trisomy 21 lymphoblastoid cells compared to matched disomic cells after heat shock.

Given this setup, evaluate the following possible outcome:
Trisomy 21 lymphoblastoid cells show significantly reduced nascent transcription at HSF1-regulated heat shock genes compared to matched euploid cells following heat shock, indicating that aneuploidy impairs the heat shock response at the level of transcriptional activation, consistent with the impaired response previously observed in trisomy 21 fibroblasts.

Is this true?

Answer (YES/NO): NO